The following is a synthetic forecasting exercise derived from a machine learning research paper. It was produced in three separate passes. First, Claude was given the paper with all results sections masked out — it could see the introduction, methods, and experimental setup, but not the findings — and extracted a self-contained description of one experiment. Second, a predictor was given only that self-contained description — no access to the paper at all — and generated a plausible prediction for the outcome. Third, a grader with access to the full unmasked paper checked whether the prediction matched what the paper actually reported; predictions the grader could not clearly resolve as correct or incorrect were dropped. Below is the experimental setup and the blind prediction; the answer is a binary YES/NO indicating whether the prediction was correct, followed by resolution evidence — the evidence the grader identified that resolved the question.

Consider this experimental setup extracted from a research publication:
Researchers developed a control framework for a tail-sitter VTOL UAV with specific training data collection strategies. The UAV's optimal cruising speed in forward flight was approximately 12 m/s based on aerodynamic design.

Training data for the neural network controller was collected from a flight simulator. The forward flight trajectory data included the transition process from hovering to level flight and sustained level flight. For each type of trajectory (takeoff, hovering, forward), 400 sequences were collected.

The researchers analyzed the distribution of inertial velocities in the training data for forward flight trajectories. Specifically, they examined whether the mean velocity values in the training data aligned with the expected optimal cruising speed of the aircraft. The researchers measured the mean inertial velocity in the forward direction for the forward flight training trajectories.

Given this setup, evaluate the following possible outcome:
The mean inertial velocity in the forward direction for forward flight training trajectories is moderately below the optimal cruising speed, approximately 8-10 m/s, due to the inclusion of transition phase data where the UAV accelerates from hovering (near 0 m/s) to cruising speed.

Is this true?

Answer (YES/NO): NO